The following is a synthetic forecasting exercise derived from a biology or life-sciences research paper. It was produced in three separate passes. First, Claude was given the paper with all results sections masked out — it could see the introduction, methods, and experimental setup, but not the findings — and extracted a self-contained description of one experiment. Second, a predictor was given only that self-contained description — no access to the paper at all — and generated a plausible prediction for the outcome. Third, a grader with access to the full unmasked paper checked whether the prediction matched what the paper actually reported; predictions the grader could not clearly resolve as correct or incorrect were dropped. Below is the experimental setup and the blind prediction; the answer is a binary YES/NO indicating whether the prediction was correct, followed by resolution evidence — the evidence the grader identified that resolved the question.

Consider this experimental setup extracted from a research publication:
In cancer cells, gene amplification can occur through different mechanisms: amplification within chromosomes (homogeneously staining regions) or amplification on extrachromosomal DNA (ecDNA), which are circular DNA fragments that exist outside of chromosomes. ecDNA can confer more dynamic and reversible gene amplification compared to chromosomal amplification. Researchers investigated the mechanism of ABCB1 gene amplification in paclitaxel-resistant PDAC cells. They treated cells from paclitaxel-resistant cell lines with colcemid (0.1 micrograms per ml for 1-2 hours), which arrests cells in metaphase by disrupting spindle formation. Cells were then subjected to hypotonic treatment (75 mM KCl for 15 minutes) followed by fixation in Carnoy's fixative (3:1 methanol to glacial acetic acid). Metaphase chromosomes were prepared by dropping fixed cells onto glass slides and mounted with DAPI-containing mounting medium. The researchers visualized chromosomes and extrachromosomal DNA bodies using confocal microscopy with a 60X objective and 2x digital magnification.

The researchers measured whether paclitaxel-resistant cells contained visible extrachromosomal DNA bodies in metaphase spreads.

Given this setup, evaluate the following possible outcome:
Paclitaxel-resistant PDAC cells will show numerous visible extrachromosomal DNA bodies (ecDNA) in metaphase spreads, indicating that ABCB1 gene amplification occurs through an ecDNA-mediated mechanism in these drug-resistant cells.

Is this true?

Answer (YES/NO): NO